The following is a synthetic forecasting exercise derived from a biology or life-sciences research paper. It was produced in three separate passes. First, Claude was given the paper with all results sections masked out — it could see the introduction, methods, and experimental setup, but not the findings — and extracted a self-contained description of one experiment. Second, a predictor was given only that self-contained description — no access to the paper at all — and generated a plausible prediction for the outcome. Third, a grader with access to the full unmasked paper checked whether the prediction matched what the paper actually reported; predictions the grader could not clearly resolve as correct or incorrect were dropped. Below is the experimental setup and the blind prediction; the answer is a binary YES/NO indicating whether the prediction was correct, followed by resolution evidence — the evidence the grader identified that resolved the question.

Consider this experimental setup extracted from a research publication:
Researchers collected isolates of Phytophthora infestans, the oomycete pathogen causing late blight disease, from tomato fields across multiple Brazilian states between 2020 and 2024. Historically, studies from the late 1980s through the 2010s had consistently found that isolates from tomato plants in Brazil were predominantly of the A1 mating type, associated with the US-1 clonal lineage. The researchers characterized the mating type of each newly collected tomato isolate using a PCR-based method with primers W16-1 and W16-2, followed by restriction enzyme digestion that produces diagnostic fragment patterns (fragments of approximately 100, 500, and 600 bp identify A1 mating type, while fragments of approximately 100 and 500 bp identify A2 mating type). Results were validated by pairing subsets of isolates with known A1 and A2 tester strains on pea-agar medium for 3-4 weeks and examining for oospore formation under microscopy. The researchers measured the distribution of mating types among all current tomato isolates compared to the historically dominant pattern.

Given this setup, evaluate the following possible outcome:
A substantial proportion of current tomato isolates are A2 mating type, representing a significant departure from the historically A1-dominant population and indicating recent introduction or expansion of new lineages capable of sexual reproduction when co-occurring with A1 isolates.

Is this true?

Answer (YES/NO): YES